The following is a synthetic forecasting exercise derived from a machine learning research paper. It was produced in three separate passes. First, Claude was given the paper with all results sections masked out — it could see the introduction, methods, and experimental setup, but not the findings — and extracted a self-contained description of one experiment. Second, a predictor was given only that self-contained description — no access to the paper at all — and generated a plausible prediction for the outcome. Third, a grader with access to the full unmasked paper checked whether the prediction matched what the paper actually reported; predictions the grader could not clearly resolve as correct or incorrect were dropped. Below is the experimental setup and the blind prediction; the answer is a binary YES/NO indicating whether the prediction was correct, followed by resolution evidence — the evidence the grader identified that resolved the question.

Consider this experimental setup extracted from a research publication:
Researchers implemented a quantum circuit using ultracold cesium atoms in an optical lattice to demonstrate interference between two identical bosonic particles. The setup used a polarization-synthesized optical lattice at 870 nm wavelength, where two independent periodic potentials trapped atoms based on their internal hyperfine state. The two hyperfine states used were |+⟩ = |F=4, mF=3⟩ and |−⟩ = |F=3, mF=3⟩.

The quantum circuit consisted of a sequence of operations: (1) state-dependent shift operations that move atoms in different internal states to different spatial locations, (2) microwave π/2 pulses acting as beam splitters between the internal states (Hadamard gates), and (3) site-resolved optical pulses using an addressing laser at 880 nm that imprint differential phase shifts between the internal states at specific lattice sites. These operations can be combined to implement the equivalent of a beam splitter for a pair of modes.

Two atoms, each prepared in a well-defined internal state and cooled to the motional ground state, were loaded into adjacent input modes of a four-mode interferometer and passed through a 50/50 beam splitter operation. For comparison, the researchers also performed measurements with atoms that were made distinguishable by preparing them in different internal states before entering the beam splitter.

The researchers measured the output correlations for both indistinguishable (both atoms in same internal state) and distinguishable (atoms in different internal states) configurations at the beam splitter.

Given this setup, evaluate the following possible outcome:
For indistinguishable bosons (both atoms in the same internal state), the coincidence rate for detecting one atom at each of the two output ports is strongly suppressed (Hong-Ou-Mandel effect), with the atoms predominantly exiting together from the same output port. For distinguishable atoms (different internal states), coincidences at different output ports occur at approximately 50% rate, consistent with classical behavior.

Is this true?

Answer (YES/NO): YES